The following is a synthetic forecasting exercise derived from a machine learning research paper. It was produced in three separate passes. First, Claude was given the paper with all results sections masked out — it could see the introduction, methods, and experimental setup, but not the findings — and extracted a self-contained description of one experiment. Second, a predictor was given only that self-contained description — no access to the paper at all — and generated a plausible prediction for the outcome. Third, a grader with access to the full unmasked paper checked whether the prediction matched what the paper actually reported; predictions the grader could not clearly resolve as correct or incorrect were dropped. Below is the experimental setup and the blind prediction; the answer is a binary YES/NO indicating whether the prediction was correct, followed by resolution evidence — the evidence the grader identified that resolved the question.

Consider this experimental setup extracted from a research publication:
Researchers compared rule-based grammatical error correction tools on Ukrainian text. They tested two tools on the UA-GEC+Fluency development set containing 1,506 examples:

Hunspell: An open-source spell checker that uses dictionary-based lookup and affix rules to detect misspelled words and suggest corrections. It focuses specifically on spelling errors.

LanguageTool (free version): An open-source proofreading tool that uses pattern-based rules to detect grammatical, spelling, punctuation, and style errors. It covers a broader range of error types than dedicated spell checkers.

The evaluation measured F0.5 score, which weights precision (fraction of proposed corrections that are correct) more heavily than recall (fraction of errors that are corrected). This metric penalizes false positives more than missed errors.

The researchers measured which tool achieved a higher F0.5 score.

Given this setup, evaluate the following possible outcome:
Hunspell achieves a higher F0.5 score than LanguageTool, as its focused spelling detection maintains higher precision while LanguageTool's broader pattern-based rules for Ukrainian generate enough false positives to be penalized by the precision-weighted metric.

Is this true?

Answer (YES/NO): NO